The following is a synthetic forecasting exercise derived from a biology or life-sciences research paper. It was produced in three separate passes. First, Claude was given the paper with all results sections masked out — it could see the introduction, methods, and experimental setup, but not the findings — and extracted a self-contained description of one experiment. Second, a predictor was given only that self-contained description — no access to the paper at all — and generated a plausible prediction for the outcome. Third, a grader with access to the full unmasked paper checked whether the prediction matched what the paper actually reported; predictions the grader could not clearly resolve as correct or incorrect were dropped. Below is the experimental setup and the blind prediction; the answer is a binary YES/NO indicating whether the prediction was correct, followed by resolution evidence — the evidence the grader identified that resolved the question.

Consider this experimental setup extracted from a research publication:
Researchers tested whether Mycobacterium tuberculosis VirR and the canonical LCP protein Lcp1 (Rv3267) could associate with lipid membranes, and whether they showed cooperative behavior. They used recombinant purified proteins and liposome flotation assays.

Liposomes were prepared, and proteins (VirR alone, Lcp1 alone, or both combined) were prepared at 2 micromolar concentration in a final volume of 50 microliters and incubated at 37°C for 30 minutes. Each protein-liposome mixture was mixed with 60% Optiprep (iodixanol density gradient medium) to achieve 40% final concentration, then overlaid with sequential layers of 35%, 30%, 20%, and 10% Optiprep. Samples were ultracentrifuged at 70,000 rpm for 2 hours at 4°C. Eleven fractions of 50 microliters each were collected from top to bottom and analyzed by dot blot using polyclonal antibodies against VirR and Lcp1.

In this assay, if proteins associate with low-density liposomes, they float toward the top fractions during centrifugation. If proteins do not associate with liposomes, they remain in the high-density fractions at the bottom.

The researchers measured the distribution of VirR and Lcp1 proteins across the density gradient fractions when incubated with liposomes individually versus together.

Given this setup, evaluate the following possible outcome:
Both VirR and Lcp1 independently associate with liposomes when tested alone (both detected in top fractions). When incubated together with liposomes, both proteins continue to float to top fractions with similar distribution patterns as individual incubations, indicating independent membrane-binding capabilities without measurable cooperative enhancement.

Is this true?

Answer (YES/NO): NO